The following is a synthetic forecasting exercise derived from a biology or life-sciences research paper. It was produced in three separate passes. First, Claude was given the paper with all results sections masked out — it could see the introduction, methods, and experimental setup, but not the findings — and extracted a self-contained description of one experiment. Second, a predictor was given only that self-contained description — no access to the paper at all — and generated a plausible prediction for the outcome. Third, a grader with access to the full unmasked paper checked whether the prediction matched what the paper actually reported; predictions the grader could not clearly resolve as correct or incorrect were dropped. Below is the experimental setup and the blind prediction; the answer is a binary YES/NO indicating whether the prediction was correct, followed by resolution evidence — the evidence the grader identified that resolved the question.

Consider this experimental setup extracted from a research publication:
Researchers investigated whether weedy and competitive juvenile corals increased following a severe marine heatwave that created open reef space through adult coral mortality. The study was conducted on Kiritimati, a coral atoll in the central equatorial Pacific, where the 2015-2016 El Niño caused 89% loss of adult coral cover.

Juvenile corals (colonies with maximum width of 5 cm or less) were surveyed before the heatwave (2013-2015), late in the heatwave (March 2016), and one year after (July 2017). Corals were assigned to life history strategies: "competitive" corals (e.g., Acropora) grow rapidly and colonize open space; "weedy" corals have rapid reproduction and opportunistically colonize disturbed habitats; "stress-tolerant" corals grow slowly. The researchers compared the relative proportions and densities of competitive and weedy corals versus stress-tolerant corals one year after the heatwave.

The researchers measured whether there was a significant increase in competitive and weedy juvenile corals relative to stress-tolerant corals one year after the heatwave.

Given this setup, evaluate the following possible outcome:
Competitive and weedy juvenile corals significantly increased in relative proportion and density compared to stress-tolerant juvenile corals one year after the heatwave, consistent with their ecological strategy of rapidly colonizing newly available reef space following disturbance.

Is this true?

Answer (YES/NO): NO